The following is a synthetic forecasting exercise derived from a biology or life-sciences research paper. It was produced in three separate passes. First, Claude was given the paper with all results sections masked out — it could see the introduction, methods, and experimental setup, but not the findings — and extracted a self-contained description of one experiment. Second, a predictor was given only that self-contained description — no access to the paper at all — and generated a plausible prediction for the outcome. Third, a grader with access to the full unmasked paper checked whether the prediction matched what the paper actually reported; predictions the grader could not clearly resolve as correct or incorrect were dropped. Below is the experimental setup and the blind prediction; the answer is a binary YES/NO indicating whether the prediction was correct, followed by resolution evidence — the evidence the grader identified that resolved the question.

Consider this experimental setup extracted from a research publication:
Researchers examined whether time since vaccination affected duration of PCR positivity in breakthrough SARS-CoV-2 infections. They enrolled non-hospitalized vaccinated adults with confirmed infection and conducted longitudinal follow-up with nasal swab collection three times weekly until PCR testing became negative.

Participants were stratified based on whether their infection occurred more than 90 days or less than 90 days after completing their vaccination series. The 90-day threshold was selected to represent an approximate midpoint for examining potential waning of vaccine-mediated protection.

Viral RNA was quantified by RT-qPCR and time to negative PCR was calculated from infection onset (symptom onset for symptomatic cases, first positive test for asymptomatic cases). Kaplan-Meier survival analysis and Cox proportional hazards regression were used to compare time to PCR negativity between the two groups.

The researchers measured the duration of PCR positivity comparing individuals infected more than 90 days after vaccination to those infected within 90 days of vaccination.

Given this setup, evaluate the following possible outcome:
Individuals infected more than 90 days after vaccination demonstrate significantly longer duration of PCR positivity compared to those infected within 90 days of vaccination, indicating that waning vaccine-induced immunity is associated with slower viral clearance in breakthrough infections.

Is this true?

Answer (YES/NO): YES